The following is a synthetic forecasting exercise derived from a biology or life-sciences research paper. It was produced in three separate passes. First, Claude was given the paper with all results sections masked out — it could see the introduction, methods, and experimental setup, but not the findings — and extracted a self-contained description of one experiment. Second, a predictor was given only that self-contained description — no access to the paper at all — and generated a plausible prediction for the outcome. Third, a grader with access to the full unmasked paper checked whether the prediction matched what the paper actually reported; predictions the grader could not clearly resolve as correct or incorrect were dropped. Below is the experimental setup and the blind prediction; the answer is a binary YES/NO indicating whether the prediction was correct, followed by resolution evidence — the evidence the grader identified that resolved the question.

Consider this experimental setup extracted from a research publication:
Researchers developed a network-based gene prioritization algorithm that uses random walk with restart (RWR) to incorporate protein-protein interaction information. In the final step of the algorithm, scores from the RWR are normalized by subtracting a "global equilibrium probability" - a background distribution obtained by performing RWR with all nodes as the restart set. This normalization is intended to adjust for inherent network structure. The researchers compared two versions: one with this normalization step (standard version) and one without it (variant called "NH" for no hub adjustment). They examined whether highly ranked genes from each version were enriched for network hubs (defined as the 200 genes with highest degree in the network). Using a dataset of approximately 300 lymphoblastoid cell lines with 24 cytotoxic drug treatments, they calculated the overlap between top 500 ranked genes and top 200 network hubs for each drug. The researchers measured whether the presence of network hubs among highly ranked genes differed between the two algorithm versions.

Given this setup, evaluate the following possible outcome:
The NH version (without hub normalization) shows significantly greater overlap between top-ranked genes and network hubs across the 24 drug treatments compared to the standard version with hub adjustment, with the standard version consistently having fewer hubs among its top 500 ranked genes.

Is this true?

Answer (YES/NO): YES